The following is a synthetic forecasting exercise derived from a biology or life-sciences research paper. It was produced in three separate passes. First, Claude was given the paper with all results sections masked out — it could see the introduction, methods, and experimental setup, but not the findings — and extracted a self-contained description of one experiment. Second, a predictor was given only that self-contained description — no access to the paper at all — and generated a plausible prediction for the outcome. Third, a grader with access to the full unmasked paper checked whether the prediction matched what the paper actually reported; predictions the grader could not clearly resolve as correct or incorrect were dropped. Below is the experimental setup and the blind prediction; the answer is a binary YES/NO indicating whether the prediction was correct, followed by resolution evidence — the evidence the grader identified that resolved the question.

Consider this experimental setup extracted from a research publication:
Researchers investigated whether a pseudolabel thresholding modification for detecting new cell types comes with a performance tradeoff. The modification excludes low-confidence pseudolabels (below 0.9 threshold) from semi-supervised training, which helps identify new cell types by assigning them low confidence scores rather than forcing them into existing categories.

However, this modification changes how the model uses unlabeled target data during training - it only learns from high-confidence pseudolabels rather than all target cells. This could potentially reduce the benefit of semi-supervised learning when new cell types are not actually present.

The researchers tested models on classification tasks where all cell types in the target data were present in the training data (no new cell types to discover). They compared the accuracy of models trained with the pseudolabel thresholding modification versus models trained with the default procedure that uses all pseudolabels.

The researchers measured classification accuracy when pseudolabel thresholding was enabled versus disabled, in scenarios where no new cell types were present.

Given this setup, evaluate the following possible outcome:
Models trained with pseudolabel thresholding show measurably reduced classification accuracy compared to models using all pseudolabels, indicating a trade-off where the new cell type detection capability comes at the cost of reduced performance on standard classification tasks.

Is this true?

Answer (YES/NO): YES